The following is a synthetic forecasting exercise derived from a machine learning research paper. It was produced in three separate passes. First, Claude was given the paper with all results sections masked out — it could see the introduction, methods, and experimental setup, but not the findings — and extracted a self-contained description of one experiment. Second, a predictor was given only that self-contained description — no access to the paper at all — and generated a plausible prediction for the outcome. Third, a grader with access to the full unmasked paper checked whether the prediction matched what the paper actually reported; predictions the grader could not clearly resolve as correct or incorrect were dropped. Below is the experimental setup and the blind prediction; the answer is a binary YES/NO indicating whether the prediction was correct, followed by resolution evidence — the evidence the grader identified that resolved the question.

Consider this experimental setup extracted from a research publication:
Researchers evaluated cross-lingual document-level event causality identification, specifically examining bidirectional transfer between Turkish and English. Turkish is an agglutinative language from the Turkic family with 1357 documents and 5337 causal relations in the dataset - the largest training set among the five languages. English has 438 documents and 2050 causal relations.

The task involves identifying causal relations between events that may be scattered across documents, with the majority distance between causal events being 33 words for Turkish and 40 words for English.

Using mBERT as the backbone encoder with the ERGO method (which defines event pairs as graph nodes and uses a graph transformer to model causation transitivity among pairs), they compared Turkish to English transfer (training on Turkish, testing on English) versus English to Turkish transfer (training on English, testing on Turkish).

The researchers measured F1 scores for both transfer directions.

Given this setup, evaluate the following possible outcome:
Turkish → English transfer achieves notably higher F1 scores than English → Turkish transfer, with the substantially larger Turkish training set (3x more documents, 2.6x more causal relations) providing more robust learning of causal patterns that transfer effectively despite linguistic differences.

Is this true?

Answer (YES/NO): NO